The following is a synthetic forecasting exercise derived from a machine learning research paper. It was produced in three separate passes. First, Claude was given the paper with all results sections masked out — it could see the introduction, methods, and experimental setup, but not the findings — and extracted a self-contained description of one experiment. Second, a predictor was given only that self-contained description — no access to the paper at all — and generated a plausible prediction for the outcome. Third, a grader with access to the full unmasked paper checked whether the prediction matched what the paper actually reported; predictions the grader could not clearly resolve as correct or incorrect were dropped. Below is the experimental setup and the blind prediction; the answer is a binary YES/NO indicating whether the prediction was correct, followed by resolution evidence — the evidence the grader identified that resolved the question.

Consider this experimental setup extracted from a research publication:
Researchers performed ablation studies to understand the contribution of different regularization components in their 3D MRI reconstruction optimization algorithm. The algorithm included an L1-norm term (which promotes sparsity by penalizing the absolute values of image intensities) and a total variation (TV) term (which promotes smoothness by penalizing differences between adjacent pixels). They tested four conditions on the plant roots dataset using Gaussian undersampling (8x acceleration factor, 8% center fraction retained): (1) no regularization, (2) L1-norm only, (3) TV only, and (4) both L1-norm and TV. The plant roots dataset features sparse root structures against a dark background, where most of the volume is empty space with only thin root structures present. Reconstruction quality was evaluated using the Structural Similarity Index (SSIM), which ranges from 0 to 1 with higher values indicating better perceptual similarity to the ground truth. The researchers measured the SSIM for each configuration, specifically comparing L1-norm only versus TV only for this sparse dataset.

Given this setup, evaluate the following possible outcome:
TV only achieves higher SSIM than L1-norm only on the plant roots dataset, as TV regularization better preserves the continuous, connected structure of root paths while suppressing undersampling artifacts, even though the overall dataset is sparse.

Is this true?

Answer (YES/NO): NO